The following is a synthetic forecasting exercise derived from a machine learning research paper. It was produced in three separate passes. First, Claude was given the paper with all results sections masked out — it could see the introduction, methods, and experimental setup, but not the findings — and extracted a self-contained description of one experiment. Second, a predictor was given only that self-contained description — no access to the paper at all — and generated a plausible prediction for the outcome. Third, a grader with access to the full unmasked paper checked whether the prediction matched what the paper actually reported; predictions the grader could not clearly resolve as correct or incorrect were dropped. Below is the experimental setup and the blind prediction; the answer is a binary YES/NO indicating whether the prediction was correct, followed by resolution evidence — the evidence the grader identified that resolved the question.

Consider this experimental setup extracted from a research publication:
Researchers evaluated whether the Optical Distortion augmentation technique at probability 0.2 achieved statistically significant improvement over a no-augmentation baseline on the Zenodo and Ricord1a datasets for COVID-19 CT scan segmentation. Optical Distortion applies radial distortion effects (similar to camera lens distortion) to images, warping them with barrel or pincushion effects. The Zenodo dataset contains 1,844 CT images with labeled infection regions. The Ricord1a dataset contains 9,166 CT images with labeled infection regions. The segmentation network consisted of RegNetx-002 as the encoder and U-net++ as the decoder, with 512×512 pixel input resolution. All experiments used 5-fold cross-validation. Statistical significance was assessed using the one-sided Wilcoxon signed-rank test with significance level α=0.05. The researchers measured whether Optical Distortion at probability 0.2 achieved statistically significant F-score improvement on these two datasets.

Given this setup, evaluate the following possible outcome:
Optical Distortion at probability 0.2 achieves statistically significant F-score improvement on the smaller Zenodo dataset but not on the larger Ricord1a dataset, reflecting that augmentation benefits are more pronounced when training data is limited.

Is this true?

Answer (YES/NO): NO